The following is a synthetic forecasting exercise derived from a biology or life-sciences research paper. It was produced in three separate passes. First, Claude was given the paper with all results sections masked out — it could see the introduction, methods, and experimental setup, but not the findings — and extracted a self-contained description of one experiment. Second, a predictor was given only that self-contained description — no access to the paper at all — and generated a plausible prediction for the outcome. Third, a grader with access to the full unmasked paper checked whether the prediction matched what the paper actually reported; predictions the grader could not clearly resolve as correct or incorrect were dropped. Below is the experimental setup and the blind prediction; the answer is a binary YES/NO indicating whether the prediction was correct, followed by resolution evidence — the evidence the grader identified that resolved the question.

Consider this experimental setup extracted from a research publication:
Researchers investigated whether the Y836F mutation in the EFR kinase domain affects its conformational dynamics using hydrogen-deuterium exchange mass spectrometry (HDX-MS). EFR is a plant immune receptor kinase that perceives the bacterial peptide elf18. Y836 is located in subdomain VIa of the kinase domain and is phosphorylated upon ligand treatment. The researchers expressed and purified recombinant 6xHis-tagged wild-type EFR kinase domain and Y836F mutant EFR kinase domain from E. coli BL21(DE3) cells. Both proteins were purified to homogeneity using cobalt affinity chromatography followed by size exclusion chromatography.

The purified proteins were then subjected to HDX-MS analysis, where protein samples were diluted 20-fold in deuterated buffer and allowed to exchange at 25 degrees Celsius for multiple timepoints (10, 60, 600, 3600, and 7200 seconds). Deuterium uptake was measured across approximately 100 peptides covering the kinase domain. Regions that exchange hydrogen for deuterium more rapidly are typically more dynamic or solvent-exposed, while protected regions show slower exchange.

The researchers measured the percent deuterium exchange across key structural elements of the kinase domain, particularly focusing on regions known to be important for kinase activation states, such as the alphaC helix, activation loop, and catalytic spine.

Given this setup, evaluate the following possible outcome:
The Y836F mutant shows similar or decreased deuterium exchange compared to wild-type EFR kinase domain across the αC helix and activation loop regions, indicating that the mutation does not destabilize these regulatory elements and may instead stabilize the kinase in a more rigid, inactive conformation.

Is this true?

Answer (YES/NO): NO